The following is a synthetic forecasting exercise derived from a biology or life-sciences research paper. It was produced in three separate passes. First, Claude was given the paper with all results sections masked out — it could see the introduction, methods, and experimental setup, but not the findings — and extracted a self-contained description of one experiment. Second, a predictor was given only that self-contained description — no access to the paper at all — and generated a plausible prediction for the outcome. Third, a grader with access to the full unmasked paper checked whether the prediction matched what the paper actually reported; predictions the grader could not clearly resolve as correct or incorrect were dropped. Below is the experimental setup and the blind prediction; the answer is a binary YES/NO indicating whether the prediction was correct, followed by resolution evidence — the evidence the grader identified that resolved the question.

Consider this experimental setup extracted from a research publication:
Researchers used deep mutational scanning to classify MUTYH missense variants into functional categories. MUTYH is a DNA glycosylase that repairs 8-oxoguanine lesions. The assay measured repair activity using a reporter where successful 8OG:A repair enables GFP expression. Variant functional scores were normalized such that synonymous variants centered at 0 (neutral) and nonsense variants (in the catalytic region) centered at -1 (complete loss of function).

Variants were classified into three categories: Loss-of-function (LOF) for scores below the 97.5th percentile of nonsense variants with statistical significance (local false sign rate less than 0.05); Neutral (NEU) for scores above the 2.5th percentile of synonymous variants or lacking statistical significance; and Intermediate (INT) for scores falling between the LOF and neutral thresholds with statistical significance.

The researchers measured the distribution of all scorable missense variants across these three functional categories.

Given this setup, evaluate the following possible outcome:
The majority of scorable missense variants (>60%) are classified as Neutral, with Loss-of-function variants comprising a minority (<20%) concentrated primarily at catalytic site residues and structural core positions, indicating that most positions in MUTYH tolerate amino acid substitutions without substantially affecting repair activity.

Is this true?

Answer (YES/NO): NO